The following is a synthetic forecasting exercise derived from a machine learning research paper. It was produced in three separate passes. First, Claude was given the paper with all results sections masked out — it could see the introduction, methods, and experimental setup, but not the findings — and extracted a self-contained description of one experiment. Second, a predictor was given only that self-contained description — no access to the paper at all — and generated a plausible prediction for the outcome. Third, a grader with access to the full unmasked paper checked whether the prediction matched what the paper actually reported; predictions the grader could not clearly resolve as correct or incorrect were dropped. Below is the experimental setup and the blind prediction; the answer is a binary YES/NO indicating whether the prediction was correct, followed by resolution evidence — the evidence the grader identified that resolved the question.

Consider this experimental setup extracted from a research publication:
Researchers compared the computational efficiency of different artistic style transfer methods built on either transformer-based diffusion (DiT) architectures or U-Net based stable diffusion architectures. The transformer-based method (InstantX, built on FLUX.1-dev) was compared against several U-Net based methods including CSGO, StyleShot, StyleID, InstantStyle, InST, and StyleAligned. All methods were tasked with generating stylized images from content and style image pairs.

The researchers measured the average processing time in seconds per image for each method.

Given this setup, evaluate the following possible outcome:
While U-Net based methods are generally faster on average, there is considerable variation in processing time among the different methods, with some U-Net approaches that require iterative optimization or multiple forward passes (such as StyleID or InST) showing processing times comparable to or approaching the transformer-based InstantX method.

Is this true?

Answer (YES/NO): NO